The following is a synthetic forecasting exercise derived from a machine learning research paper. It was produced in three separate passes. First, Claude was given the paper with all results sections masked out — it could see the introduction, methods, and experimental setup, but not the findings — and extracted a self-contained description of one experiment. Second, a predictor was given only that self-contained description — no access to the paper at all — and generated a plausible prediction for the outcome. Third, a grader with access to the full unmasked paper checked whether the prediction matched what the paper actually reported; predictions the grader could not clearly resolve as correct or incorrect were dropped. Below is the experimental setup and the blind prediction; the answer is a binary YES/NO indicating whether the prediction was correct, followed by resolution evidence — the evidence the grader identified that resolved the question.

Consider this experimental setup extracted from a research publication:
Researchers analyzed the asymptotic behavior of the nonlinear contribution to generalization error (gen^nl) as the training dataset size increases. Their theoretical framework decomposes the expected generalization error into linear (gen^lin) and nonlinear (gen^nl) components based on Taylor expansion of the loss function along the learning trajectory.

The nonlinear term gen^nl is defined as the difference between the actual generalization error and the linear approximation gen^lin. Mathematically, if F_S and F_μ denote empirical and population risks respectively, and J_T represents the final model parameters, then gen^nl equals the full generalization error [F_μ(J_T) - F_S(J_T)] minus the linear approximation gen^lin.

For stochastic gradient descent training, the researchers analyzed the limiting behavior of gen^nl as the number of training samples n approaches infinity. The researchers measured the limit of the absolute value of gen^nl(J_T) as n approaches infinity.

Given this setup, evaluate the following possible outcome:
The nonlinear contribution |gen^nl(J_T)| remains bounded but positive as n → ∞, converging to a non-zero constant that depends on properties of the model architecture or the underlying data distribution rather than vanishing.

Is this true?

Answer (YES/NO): NO